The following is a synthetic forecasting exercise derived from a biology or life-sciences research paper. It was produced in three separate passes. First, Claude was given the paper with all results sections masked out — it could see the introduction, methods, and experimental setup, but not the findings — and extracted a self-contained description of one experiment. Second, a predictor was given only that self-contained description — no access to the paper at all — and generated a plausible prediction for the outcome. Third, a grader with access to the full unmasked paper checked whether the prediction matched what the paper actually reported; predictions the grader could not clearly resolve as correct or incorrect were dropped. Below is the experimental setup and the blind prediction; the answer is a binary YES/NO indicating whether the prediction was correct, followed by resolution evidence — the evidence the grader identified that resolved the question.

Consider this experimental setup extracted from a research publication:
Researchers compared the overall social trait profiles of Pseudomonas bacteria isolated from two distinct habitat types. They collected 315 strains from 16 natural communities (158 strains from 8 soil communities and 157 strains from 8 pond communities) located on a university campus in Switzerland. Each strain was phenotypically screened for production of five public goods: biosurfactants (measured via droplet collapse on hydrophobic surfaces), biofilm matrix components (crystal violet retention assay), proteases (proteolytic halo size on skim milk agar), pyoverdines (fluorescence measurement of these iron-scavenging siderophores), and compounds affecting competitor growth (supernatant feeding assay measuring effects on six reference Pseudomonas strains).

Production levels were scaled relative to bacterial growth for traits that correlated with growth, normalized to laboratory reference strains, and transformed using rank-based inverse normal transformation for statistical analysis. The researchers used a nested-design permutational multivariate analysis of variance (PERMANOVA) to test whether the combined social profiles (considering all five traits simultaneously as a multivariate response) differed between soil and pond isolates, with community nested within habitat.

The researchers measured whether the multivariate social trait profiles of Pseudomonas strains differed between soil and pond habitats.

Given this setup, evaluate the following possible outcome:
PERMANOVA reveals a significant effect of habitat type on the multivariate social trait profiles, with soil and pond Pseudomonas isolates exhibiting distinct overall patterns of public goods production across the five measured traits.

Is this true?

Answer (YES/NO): YES